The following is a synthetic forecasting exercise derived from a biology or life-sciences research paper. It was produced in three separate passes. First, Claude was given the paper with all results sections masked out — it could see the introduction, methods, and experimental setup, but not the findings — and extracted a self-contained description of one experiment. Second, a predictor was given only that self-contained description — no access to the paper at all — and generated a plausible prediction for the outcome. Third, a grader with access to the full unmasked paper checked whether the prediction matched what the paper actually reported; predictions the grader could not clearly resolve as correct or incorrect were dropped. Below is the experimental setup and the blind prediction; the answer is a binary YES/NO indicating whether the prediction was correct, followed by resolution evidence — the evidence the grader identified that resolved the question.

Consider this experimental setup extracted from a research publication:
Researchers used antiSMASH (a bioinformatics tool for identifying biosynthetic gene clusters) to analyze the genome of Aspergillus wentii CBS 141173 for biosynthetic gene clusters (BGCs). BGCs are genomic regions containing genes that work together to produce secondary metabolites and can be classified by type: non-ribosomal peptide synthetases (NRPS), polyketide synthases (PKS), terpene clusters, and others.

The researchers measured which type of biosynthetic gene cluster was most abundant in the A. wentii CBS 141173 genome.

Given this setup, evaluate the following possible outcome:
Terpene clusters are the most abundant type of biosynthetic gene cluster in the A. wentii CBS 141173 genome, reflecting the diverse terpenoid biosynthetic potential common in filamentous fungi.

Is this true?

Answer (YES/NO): NO